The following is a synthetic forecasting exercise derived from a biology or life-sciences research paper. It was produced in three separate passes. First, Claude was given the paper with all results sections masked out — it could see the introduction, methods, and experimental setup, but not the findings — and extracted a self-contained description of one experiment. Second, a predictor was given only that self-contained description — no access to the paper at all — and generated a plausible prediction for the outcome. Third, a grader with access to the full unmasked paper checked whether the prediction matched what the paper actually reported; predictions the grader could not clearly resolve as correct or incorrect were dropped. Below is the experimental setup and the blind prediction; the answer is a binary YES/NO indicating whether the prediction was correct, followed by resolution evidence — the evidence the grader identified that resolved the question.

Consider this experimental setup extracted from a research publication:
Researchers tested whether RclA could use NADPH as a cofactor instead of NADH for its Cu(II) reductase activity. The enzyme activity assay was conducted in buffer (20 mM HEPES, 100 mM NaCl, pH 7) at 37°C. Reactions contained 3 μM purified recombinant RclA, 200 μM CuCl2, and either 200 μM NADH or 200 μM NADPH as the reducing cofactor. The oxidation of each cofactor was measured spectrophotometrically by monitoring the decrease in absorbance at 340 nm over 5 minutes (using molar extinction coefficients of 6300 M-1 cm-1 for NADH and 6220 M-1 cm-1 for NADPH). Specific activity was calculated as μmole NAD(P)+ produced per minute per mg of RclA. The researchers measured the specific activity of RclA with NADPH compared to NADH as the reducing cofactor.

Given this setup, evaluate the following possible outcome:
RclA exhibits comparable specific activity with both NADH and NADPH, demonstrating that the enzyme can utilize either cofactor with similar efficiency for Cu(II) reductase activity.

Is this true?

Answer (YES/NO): NO